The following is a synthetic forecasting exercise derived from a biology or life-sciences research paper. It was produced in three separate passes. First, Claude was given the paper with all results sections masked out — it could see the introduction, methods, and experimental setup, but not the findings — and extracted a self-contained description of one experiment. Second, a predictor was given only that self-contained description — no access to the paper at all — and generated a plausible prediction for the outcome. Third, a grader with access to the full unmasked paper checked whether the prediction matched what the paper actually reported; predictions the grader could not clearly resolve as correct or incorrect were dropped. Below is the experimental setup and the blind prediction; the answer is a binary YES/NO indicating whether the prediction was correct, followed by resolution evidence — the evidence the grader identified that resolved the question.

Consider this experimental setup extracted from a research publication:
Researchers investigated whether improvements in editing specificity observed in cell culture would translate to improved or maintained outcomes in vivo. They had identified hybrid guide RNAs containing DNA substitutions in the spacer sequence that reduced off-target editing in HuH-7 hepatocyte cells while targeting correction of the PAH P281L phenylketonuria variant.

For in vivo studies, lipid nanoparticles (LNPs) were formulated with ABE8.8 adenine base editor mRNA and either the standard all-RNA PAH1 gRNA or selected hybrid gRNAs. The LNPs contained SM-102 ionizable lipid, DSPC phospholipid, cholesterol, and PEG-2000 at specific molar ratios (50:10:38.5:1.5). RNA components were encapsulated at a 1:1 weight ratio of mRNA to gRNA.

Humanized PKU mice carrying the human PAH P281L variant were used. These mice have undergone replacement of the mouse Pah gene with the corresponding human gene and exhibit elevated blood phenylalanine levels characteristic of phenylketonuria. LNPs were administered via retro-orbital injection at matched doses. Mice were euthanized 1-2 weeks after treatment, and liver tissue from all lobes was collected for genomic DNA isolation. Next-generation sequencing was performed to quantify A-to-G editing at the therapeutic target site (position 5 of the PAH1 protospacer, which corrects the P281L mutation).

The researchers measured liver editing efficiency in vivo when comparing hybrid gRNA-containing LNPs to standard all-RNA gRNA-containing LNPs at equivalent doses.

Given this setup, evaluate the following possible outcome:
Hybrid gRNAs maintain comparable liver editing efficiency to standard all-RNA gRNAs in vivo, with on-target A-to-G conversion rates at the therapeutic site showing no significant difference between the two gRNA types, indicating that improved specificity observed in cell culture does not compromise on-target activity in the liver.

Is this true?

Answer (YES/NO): NO